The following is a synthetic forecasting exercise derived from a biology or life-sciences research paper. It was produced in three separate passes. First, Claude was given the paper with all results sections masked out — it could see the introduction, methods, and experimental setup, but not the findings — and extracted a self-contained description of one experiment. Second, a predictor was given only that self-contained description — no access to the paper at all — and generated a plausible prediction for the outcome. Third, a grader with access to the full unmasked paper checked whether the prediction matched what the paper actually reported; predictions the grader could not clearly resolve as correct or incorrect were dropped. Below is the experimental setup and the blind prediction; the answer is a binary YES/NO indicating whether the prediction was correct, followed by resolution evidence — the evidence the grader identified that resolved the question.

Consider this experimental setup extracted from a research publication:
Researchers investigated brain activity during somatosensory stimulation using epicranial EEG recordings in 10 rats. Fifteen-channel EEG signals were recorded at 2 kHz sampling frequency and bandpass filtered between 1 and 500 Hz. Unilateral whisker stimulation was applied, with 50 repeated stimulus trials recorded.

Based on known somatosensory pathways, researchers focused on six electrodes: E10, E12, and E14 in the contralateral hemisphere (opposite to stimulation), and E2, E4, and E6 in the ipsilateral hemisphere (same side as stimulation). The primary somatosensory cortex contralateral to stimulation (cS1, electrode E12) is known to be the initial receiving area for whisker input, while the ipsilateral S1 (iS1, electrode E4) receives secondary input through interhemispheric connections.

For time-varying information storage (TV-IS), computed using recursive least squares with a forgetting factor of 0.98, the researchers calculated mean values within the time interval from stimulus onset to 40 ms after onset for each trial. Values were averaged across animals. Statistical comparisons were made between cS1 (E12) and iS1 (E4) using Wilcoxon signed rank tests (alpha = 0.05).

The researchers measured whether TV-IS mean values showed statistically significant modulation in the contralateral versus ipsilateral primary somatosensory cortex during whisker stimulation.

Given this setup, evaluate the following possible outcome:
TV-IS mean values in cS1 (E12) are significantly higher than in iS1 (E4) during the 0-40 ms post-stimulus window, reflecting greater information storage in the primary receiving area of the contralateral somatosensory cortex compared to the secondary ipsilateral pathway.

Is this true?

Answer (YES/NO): NO